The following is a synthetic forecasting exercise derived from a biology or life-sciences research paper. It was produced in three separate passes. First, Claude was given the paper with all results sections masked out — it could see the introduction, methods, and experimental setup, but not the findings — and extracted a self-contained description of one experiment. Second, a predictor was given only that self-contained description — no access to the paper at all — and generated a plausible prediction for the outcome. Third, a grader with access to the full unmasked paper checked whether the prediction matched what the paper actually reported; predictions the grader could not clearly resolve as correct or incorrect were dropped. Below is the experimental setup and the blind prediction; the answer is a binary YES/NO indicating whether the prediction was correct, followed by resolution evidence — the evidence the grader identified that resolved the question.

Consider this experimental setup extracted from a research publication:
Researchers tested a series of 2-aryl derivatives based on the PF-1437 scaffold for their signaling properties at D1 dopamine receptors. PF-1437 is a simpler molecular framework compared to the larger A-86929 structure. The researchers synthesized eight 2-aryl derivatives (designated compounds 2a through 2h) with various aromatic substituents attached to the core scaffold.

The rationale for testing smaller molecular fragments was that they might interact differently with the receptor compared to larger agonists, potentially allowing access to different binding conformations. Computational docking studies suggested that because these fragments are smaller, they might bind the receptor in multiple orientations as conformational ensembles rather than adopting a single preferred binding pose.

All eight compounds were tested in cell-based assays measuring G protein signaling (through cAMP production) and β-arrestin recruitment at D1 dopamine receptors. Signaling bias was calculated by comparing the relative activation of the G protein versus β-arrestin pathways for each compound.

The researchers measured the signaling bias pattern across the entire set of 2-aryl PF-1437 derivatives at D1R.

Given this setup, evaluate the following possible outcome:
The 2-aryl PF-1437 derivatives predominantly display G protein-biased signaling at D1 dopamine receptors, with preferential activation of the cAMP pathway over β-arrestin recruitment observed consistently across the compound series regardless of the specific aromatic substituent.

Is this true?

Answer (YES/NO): NO